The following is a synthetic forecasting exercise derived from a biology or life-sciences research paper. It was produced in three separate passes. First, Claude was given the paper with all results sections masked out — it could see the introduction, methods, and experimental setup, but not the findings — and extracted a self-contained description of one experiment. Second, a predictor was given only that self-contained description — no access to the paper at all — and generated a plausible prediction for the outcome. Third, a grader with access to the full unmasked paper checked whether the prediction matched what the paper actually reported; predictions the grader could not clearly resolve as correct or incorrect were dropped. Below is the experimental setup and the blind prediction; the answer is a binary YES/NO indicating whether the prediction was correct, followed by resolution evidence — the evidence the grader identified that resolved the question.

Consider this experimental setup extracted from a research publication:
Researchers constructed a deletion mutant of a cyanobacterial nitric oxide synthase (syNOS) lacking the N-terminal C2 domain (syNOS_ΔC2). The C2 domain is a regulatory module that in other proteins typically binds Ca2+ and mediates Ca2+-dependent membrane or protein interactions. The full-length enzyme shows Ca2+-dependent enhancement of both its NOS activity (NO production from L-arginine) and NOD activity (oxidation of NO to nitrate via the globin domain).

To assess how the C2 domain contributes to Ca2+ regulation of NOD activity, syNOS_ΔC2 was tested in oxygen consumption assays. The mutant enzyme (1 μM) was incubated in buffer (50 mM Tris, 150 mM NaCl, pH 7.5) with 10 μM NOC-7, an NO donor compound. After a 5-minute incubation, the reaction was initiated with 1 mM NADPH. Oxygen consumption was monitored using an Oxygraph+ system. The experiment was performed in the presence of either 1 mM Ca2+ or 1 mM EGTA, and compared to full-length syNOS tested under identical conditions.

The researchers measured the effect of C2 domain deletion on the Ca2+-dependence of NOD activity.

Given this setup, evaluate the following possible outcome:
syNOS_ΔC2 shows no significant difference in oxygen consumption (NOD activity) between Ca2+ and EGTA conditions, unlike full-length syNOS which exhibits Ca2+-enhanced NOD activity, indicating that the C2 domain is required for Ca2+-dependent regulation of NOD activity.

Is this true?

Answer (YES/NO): NO